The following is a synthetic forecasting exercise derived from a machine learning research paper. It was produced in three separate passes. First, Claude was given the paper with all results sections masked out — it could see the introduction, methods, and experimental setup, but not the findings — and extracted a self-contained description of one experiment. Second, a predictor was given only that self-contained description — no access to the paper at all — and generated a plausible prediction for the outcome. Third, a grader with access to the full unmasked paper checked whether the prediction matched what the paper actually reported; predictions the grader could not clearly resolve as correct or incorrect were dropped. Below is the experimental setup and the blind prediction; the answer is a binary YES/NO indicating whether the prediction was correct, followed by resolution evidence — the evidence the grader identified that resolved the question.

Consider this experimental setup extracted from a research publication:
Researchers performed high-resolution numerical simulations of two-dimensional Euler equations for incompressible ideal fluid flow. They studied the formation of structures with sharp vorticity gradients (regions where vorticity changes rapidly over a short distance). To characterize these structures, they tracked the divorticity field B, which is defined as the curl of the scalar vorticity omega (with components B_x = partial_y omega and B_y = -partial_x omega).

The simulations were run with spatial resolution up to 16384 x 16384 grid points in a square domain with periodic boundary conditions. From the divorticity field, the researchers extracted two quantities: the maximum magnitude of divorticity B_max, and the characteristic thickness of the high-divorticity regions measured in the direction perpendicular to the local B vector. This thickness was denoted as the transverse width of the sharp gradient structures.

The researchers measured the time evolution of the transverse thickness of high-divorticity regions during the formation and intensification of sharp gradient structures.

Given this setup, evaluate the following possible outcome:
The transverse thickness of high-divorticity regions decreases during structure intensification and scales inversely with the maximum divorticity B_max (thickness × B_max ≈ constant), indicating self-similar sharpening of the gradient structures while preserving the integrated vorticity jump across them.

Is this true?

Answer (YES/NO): NO